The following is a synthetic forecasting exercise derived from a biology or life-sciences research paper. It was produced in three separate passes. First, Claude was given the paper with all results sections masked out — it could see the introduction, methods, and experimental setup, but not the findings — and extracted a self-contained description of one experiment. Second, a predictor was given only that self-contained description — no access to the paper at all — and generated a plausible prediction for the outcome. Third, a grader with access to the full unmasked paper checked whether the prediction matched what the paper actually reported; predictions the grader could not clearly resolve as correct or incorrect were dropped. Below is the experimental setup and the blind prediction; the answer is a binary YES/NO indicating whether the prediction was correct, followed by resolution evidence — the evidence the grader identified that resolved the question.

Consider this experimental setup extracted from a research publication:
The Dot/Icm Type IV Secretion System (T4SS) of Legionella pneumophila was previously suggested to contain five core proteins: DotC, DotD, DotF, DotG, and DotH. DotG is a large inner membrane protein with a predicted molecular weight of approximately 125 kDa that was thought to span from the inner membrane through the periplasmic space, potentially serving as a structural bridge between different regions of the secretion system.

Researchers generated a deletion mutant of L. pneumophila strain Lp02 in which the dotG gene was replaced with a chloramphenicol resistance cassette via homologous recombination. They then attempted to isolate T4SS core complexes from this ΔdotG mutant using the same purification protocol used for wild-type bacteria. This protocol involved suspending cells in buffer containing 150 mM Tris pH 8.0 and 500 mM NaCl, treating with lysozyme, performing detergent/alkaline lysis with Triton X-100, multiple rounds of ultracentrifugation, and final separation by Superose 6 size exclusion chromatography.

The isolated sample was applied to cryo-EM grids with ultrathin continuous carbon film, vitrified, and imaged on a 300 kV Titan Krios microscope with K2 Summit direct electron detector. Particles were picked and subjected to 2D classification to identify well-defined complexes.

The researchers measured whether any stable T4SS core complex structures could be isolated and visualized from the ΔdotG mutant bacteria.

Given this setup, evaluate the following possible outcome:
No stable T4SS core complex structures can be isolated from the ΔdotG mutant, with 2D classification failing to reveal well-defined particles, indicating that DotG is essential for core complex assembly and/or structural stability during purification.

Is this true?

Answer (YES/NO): NO